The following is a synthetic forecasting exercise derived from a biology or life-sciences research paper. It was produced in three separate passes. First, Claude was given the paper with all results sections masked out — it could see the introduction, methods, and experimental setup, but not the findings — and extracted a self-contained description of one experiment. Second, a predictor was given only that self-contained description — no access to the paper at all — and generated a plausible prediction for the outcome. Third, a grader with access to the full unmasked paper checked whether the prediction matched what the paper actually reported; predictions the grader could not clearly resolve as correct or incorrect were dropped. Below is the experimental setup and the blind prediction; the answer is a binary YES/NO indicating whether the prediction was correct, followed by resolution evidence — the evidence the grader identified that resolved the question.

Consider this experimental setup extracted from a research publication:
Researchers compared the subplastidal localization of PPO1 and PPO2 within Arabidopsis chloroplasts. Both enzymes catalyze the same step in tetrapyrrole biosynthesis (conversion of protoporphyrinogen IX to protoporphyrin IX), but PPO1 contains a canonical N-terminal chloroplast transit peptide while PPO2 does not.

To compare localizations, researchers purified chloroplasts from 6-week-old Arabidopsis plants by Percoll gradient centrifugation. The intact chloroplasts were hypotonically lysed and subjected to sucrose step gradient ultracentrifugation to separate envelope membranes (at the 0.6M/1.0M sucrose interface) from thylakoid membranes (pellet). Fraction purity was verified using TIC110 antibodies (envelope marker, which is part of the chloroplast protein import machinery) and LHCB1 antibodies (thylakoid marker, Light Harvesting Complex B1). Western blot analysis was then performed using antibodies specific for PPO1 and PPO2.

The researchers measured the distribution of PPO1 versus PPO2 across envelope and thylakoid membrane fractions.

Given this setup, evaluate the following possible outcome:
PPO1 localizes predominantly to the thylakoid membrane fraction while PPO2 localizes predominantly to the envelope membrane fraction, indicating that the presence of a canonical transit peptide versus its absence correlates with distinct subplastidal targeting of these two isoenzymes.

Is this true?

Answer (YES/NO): YES